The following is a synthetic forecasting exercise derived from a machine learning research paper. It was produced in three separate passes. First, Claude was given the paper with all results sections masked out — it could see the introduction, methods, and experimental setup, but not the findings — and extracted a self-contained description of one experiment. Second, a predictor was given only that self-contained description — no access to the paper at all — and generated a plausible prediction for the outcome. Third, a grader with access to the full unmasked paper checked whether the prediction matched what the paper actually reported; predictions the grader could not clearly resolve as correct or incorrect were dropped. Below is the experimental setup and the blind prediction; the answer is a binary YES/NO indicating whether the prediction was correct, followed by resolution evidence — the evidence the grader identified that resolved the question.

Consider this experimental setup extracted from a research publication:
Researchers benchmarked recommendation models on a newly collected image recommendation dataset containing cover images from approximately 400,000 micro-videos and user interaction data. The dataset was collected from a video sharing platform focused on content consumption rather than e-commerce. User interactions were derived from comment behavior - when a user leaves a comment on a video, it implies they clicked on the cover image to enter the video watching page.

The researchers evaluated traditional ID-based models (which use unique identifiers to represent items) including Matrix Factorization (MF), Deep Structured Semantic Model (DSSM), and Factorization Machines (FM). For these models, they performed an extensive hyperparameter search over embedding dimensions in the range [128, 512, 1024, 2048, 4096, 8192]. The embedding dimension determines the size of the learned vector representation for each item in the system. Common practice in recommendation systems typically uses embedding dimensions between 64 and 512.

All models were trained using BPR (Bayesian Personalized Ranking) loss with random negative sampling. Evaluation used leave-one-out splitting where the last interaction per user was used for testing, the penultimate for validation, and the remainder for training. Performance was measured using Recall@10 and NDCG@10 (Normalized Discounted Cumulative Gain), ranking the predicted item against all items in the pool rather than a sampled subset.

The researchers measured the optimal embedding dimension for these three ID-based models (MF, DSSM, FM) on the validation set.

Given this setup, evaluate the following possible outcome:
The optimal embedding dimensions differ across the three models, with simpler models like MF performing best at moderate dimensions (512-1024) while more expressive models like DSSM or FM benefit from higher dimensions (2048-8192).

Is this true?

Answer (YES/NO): NO